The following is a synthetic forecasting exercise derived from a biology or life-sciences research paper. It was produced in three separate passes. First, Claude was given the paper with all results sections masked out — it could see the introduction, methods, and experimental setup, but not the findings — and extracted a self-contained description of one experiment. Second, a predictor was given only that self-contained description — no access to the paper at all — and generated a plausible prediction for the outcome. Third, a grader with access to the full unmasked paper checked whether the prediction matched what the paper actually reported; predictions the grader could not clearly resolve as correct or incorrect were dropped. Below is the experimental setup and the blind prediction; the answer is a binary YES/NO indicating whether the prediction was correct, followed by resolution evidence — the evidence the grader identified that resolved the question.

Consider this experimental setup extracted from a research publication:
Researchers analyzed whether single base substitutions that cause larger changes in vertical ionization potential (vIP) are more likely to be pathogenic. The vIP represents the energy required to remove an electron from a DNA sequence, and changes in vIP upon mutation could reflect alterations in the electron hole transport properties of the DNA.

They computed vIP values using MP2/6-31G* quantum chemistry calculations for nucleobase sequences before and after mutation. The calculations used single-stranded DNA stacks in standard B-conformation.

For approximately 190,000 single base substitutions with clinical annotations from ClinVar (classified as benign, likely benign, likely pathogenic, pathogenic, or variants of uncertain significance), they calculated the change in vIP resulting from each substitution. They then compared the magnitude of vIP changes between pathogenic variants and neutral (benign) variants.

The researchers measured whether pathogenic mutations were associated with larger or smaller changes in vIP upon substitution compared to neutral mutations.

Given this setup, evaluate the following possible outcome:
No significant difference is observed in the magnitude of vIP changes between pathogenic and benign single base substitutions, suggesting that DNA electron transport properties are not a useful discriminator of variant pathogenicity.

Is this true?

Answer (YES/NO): NO